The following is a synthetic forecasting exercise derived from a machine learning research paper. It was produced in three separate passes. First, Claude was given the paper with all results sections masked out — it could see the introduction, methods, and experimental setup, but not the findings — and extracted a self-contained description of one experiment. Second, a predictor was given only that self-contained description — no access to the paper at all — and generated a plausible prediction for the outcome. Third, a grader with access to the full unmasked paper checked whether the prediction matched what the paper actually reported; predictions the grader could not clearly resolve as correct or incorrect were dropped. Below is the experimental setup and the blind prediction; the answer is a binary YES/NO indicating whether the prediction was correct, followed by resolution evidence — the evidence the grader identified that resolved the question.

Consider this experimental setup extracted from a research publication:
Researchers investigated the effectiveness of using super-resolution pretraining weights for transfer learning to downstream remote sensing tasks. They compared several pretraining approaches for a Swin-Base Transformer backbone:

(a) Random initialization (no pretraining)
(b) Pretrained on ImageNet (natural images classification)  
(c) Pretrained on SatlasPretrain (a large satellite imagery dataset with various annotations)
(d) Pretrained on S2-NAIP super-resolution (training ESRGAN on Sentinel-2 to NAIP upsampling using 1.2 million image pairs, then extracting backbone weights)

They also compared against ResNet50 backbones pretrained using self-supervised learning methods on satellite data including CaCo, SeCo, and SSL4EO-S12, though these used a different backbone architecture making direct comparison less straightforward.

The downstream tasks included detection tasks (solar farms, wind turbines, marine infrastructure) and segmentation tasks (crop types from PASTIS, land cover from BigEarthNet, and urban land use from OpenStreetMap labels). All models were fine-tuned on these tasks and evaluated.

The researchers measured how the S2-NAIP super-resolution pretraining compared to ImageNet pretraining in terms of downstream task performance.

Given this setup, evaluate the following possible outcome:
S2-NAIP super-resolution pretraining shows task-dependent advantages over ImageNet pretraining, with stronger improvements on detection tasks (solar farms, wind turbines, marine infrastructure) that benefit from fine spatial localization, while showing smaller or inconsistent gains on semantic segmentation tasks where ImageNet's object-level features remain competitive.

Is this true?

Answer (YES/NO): NO